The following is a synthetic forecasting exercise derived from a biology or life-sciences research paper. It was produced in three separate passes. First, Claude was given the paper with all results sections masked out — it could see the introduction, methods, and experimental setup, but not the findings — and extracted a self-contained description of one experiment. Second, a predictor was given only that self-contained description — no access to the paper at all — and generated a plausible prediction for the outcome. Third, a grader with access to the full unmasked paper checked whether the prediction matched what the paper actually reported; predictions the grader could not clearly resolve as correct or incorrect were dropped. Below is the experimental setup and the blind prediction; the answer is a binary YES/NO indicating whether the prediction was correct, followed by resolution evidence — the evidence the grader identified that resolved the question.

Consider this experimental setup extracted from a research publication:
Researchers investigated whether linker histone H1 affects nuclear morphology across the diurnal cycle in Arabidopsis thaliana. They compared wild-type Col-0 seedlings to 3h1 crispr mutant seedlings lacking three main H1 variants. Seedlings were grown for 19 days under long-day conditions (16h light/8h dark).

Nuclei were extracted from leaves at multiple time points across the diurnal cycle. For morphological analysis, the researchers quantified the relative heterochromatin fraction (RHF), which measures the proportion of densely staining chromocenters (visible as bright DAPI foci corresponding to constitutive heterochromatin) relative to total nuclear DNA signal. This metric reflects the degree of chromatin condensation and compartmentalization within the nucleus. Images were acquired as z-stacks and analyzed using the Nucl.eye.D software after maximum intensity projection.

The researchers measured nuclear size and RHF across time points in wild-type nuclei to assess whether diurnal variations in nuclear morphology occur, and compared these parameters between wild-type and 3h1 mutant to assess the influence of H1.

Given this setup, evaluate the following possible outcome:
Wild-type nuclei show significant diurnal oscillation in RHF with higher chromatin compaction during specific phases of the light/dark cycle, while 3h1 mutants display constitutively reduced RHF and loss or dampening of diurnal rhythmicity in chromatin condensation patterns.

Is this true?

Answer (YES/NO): NO